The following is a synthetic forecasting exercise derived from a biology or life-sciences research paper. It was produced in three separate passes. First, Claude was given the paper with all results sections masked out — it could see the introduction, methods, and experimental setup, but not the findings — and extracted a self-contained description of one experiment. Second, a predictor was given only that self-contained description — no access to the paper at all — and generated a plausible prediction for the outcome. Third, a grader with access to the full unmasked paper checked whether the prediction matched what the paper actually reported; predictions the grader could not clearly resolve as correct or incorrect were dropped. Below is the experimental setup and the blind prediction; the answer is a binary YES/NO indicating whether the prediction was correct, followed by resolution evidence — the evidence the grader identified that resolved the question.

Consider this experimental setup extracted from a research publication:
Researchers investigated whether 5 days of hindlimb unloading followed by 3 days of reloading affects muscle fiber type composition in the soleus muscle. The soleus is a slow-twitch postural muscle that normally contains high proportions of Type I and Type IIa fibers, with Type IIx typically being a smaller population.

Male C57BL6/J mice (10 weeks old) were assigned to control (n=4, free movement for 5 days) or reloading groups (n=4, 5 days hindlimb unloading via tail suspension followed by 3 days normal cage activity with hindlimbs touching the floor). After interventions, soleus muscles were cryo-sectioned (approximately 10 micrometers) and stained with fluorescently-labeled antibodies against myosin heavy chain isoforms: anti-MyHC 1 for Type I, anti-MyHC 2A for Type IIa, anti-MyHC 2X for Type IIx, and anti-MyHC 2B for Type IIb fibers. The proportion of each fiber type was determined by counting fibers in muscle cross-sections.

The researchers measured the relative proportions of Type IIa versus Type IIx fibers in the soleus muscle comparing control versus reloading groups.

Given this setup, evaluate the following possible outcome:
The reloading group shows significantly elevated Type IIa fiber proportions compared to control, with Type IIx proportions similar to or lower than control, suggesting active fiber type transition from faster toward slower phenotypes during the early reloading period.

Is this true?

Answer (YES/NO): NO